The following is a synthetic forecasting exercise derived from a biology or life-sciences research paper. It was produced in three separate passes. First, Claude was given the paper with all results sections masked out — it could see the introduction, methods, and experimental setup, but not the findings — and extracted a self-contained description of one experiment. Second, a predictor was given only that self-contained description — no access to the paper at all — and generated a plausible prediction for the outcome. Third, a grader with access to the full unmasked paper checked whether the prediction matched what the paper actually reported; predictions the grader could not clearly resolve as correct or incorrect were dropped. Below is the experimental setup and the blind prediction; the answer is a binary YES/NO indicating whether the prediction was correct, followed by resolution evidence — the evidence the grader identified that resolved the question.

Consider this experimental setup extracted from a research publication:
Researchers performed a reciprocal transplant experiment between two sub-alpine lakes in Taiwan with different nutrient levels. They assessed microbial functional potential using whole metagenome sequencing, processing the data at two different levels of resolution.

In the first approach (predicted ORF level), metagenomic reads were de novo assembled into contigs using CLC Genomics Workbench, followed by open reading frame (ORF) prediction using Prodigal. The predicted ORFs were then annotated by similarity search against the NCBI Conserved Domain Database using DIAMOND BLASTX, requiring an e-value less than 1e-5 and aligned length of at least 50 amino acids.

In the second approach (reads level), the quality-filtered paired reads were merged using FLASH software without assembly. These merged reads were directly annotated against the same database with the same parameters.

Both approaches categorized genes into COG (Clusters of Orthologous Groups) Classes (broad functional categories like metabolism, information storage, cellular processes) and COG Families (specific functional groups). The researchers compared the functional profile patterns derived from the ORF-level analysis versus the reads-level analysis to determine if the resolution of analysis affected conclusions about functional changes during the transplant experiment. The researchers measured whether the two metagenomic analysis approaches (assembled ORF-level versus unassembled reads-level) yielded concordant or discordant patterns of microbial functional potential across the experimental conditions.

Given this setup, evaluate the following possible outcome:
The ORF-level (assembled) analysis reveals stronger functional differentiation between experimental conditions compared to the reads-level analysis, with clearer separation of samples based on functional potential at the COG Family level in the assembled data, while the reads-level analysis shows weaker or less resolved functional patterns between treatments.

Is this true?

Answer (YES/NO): NO